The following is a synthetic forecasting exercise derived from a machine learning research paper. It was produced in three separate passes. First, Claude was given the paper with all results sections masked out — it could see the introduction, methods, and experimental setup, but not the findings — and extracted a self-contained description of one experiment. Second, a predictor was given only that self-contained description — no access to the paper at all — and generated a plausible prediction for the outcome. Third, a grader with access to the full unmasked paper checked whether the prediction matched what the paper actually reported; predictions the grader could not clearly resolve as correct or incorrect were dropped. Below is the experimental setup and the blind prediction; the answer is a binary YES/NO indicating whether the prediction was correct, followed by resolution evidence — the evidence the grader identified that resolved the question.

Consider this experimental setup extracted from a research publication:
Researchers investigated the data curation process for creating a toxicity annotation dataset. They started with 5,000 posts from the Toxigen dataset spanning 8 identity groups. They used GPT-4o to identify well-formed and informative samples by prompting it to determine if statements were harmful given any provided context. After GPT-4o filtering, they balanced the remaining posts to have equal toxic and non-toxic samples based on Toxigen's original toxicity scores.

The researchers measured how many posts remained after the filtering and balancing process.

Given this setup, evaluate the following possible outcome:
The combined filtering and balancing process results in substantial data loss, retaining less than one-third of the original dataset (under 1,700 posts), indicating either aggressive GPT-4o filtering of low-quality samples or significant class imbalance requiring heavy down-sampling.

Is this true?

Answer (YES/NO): NO